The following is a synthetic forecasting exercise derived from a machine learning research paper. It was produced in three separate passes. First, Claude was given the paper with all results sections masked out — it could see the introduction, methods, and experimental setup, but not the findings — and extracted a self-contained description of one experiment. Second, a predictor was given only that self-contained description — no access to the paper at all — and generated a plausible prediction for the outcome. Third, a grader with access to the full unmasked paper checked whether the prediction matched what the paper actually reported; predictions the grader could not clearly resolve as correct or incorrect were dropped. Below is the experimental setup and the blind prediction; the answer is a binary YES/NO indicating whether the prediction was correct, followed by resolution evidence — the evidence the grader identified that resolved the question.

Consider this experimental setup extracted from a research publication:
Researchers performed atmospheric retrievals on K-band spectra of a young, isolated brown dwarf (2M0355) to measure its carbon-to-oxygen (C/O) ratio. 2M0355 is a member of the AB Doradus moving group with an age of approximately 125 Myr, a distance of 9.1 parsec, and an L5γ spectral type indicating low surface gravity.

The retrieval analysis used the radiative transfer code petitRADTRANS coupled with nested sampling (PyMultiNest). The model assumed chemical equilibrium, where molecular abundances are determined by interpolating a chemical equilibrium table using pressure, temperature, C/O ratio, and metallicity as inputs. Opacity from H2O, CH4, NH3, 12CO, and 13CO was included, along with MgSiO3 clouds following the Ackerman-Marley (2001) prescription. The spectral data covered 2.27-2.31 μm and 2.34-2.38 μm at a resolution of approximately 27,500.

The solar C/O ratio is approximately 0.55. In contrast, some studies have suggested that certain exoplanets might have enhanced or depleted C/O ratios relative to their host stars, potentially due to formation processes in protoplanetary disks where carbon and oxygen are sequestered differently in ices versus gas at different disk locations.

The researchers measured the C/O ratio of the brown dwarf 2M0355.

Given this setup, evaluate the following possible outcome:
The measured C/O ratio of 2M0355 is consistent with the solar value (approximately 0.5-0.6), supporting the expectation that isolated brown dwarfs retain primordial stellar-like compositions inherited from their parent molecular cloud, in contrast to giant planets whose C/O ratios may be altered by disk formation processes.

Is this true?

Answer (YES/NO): YES